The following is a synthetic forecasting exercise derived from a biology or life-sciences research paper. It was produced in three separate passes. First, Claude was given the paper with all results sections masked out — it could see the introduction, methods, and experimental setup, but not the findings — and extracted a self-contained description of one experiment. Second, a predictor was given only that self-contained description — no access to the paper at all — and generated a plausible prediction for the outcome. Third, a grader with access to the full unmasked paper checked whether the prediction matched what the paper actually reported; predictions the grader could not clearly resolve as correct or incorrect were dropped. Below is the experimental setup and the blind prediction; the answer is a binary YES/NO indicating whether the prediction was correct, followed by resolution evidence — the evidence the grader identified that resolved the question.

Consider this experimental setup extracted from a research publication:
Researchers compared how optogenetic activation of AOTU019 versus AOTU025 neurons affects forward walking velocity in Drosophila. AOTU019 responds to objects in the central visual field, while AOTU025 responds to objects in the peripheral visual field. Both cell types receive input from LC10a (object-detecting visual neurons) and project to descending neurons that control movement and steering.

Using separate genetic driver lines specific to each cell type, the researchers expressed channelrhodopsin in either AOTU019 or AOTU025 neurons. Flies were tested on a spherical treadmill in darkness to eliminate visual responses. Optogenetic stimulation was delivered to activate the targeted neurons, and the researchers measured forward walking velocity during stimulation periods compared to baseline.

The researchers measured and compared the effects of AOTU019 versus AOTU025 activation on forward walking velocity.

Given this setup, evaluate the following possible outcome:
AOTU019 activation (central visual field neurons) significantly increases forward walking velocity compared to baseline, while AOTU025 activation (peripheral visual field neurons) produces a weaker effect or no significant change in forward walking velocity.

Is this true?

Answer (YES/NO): YES